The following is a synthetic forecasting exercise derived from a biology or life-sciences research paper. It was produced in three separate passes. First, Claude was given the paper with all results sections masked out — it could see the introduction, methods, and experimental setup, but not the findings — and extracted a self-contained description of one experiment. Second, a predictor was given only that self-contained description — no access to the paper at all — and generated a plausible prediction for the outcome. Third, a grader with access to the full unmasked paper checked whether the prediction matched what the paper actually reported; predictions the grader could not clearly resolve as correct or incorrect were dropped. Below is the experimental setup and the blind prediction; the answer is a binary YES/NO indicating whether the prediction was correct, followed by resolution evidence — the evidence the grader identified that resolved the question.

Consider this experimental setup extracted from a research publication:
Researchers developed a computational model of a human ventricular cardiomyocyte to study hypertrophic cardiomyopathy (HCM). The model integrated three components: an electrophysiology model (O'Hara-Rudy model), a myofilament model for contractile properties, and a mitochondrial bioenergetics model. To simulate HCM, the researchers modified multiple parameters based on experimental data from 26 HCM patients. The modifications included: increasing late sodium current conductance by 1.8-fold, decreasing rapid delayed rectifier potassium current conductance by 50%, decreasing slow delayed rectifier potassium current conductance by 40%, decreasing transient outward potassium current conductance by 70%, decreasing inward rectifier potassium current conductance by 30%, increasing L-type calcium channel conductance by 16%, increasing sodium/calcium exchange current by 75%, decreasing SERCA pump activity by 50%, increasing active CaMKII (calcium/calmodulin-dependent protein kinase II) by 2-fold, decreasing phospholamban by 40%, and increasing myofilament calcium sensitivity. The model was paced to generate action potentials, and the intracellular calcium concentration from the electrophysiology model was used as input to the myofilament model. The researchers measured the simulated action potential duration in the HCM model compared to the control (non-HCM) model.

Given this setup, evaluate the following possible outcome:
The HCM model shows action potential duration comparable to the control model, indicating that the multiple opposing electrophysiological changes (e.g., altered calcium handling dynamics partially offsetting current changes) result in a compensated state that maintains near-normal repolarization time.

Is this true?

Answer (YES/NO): NO